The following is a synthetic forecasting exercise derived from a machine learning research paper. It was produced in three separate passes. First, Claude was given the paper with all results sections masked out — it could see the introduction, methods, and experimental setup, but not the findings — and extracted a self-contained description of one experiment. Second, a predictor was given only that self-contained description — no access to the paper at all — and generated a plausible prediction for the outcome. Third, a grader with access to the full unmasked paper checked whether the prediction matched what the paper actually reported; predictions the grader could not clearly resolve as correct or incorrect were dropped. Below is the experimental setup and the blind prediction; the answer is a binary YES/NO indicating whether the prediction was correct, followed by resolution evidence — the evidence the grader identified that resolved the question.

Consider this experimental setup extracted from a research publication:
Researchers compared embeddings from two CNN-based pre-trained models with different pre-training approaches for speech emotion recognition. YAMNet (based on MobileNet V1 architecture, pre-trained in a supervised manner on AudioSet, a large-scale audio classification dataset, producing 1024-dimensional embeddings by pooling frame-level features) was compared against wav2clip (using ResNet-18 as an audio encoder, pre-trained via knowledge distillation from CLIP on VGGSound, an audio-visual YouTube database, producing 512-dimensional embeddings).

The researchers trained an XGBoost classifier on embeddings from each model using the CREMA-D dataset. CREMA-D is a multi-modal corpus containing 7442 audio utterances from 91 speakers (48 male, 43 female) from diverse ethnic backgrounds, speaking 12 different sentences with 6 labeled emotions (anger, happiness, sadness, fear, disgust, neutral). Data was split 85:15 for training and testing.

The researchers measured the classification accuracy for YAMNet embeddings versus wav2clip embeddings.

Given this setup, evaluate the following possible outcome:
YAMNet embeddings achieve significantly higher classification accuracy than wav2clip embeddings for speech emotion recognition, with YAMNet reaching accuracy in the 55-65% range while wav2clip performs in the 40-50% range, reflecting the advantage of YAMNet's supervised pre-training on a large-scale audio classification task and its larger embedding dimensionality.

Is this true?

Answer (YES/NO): NO